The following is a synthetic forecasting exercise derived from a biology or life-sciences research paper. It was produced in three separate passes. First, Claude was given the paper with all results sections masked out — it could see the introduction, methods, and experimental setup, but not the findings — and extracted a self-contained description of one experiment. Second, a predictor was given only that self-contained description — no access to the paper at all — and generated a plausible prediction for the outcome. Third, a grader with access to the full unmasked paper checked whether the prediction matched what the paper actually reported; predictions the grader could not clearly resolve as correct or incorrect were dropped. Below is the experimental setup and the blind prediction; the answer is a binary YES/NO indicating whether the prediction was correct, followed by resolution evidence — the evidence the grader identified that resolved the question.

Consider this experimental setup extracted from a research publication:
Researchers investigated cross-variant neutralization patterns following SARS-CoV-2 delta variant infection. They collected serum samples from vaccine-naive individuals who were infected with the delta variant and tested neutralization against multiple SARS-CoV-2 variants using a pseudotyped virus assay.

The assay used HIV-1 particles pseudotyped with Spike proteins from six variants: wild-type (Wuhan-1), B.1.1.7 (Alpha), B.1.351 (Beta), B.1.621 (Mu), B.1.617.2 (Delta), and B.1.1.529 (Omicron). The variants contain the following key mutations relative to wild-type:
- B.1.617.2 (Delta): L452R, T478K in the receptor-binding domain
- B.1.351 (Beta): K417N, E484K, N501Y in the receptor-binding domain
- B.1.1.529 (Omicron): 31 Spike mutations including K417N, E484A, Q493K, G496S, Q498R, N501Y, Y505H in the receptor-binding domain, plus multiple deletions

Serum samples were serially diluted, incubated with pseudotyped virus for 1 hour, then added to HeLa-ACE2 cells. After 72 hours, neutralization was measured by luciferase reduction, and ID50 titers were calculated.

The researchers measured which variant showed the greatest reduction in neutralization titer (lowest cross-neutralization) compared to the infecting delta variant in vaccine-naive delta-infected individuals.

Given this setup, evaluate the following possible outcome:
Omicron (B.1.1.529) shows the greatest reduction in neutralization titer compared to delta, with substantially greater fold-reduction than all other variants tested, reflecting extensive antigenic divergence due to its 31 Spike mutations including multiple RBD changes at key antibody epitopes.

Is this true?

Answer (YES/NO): YES